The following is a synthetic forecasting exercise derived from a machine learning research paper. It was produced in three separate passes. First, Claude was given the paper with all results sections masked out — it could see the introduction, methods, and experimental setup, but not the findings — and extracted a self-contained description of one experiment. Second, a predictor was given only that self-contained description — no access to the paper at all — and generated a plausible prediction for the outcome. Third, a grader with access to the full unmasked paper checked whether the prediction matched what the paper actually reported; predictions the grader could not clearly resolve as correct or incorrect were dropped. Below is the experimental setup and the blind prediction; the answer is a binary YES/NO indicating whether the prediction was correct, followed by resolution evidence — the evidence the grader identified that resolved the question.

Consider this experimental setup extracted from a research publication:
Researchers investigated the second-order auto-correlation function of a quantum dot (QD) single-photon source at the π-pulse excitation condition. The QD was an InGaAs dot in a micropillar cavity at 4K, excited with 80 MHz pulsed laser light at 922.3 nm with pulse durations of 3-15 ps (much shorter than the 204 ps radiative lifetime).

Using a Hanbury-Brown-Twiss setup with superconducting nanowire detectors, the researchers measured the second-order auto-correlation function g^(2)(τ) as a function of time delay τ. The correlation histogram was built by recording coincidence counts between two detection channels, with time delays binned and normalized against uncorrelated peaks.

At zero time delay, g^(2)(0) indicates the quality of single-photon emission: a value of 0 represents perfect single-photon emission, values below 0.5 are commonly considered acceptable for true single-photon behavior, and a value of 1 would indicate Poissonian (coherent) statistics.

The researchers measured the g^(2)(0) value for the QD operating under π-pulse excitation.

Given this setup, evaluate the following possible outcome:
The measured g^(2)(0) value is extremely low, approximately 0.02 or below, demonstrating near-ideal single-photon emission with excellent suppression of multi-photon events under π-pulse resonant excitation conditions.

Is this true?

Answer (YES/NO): NO